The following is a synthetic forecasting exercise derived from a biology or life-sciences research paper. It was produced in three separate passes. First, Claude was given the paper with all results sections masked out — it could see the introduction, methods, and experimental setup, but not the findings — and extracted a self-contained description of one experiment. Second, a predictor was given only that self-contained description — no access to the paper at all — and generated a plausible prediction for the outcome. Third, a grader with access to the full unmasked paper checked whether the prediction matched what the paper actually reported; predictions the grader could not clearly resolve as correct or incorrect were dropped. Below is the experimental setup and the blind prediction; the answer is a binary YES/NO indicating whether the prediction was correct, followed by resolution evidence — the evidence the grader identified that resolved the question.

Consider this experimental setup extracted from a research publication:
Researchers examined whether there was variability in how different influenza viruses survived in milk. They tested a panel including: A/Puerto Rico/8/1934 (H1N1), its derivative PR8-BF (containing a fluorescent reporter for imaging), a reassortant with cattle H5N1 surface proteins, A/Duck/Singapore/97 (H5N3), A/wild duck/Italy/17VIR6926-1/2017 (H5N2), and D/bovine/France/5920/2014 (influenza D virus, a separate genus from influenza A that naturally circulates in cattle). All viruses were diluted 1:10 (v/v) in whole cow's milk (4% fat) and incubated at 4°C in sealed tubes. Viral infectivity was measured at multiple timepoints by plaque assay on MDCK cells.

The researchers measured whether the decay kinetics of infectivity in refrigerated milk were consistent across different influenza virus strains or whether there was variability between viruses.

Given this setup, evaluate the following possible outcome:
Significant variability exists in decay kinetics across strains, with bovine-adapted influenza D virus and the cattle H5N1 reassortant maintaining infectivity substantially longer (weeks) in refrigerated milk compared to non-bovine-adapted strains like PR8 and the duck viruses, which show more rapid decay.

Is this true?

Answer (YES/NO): NO